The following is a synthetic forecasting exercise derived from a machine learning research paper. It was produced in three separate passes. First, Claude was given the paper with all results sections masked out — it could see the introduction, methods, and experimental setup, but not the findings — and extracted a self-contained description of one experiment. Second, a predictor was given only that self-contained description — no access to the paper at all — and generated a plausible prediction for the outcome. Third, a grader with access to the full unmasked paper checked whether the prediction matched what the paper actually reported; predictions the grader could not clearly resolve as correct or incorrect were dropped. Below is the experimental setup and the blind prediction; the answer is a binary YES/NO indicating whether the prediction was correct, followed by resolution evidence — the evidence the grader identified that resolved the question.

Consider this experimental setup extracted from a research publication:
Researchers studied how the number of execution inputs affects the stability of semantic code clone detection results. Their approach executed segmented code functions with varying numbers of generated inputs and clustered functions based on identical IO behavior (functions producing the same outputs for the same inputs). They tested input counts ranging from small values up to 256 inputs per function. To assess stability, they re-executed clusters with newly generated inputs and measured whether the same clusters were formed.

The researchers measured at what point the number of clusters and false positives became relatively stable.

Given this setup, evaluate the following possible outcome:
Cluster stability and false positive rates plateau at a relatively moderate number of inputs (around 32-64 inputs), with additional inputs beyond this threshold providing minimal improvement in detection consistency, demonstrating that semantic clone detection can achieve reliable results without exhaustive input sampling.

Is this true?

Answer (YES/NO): NO